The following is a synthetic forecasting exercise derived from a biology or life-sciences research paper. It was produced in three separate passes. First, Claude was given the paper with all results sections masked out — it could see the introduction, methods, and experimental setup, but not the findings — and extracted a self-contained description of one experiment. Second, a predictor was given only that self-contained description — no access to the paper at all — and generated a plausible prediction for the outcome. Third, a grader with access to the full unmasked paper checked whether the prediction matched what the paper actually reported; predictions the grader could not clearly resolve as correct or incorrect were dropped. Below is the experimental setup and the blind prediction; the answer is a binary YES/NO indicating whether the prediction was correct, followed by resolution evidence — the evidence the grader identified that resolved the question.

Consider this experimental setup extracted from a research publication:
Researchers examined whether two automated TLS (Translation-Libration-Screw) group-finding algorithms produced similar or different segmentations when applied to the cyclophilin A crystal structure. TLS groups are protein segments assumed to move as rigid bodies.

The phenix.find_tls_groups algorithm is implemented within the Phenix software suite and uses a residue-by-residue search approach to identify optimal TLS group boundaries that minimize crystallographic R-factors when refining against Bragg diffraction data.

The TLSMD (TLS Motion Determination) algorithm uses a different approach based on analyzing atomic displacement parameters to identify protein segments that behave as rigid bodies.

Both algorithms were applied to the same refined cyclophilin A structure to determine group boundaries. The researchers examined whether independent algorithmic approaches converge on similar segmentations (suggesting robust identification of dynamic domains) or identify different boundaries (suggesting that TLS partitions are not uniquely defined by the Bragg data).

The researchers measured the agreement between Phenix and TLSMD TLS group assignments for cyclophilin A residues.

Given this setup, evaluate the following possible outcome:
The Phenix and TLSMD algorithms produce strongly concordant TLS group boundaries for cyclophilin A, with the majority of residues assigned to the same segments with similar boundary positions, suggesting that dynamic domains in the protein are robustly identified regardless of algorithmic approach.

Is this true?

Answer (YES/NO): NO